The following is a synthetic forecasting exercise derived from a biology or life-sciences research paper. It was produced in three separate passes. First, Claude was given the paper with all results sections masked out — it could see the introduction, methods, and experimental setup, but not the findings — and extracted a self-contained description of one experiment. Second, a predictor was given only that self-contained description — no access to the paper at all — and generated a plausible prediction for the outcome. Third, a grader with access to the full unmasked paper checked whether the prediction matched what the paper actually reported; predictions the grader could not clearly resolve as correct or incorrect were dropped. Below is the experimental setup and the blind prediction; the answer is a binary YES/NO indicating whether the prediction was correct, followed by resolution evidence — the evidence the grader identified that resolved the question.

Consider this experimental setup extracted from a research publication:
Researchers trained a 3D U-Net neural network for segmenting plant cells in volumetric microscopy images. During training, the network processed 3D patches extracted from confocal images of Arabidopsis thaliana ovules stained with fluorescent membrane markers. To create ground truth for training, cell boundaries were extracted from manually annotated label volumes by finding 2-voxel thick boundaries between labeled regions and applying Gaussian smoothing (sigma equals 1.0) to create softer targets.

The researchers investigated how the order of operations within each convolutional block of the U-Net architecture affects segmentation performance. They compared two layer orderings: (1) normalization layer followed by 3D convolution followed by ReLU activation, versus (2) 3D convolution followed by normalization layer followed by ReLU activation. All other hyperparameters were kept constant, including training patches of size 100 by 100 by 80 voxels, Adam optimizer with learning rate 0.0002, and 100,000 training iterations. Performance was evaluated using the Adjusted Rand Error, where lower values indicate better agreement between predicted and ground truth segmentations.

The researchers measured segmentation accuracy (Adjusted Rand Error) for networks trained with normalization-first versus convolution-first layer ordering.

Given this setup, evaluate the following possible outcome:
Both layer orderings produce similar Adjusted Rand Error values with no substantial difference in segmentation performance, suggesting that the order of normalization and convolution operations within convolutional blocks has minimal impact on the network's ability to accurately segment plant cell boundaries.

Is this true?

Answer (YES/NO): NO